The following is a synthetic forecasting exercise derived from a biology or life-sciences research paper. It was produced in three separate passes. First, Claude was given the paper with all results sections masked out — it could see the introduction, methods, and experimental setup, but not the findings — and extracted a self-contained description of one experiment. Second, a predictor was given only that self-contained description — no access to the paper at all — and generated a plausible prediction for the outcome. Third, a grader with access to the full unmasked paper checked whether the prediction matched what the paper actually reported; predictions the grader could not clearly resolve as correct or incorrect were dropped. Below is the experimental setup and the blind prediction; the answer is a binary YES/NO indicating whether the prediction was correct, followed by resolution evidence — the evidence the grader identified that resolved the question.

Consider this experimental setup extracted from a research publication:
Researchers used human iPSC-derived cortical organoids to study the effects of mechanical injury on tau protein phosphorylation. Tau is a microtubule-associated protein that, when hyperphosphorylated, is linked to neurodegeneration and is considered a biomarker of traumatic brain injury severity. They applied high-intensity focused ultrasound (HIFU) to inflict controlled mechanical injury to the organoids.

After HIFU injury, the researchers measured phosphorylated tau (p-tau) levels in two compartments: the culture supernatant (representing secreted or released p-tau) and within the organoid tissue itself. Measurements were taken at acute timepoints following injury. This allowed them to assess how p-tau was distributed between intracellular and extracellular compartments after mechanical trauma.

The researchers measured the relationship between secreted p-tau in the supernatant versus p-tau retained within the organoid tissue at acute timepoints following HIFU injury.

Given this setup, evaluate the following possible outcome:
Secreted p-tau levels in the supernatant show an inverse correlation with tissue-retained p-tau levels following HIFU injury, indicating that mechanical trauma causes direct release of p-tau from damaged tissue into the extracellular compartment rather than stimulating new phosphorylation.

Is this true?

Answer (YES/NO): YES